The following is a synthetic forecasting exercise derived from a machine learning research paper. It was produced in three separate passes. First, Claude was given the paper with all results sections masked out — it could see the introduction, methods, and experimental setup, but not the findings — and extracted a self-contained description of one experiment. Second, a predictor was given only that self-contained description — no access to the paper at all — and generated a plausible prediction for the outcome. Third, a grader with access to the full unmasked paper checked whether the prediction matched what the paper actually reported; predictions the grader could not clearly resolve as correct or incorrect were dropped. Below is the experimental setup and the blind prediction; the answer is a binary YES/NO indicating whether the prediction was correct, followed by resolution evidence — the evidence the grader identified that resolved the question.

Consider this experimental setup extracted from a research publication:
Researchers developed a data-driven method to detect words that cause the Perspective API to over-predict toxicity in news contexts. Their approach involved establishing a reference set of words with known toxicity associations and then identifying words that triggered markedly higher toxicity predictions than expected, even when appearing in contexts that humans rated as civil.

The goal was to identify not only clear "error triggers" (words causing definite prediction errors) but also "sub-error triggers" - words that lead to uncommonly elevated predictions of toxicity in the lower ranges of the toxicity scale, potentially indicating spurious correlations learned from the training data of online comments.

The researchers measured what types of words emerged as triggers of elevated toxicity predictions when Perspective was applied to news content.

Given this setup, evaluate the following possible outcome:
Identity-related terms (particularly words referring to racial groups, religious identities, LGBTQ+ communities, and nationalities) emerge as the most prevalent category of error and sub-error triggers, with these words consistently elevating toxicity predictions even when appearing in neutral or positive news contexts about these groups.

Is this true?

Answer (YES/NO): NO